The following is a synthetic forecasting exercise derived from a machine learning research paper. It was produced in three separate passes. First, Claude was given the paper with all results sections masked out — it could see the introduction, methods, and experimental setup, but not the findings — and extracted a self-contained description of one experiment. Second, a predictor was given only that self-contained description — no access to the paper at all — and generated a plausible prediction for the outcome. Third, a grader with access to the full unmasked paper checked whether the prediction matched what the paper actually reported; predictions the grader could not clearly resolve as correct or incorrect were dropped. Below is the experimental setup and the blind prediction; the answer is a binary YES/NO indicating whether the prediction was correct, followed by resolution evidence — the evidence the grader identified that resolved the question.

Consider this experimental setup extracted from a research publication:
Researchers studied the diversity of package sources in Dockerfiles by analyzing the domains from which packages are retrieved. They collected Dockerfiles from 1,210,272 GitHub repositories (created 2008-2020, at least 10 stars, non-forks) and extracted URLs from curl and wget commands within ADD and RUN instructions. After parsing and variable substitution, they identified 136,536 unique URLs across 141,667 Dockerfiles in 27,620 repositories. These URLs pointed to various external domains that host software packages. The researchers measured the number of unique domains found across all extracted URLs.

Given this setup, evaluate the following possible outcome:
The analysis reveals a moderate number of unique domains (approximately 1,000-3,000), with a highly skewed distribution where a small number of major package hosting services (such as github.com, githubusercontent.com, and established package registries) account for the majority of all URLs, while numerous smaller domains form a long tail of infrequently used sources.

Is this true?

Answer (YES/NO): NO